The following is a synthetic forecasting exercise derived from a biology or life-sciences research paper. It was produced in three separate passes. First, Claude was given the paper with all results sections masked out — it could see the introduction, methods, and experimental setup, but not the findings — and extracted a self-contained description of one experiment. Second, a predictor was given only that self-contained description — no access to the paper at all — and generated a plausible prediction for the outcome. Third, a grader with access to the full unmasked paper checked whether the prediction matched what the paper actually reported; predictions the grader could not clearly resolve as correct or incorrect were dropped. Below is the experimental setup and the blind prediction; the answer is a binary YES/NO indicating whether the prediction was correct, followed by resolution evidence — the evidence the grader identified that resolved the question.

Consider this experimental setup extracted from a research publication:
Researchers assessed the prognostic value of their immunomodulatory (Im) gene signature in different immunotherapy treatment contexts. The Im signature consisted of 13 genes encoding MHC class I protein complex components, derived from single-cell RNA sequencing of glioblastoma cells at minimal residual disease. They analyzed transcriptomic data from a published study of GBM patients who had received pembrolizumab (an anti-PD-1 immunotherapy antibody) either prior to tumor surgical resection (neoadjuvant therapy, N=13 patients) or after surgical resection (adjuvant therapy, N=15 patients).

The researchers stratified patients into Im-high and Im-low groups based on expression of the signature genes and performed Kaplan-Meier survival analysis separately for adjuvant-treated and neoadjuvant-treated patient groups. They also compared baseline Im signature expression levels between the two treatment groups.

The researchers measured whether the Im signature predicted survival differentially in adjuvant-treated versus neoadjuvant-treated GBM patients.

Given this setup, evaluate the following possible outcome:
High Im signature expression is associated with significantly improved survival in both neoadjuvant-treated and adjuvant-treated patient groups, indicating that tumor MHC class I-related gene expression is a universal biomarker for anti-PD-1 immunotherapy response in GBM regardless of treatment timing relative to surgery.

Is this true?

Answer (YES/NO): NO